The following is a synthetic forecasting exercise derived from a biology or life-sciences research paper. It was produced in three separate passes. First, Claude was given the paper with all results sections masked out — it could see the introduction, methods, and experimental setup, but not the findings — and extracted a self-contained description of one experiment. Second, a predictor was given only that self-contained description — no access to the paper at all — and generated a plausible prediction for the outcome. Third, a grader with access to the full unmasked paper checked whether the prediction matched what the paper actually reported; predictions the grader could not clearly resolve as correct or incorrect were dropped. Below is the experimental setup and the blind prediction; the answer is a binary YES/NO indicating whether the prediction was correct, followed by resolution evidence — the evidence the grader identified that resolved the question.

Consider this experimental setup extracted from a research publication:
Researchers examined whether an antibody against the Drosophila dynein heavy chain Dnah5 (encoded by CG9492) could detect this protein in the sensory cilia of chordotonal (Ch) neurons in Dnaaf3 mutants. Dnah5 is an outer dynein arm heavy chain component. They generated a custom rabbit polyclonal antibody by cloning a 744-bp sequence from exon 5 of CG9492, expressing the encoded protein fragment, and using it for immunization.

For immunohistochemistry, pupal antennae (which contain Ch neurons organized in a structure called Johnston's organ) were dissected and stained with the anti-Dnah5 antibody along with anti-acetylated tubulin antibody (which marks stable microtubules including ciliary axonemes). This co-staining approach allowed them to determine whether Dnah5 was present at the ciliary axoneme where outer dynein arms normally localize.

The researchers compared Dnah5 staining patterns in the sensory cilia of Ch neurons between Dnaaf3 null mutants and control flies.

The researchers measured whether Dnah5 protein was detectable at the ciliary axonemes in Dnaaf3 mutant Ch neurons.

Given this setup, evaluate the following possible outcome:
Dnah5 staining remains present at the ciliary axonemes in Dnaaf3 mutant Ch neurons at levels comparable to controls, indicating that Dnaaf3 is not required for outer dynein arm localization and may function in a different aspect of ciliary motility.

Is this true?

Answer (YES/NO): NO